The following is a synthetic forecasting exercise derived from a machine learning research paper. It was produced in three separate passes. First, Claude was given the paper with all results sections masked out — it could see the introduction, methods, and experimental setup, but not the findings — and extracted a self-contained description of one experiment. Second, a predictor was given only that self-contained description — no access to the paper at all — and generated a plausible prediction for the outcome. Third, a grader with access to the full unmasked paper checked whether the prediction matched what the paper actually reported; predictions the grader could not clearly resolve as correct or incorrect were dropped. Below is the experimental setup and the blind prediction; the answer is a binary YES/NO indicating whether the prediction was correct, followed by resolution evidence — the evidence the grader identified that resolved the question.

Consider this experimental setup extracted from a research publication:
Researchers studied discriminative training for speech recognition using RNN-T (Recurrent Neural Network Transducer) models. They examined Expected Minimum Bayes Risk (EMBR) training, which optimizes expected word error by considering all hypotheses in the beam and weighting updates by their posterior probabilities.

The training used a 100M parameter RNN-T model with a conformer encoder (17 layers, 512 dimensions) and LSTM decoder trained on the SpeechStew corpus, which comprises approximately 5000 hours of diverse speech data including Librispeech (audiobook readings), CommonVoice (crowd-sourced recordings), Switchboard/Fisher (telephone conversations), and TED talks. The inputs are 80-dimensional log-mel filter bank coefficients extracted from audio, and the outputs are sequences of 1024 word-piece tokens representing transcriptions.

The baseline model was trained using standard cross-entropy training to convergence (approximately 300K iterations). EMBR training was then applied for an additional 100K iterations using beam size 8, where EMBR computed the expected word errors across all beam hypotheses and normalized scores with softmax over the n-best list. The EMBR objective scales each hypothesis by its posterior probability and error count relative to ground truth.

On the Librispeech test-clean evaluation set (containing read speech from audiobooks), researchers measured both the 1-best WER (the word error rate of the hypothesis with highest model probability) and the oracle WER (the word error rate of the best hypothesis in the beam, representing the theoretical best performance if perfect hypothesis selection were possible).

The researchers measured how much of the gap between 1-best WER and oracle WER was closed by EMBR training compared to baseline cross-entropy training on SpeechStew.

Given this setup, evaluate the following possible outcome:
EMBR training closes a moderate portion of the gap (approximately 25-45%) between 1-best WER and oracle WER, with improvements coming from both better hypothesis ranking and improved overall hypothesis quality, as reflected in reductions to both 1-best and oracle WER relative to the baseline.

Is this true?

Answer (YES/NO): NO